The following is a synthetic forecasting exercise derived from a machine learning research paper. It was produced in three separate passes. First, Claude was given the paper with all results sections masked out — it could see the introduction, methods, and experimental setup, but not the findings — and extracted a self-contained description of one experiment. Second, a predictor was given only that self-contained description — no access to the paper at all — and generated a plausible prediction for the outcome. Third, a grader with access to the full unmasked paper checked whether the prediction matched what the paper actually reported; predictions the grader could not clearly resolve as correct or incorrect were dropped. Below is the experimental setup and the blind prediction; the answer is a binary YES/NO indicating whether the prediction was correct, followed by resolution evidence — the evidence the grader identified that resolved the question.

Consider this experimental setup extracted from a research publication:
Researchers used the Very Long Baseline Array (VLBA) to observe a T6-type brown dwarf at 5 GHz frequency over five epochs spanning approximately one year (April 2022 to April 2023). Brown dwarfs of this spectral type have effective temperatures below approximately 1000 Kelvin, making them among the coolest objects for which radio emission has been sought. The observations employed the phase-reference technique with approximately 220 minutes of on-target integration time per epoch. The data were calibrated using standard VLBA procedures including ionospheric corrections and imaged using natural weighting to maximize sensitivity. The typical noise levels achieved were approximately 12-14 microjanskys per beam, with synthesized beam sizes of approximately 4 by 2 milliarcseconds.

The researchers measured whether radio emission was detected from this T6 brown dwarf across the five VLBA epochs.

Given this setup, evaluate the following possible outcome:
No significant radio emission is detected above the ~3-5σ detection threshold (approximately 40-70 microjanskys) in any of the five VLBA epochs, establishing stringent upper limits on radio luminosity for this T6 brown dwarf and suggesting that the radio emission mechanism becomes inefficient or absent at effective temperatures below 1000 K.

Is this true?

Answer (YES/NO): NO